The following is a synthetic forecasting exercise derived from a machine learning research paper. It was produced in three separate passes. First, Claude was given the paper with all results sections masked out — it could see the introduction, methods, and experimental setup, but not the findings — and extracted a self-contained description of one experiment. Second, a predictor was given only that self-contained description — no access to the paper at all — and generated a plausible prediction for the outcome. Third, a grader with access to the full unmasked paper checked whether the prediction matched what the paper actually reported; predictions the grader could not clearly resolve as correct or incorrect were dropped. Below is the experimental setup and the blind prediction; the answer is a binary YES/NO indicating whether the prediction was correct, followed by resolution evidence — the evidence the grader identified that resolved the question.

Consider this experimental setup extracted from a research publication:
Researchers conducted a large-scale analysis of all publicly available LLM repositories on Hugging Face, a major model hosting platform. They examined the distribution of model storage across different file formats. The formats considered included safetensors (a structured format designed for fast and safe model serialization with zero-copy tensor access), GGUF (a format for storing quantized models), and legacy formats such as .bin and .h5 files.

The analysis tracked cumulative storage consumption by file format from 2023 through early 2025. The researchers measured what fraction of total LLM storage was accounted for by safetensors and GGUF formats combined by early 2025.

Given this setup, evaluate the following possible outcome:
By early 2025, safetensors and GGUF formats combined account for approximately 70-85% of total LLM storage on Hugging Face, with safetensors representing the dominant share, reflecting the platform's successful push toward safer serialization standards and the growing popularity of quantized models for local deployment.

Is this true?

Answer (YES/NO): NO